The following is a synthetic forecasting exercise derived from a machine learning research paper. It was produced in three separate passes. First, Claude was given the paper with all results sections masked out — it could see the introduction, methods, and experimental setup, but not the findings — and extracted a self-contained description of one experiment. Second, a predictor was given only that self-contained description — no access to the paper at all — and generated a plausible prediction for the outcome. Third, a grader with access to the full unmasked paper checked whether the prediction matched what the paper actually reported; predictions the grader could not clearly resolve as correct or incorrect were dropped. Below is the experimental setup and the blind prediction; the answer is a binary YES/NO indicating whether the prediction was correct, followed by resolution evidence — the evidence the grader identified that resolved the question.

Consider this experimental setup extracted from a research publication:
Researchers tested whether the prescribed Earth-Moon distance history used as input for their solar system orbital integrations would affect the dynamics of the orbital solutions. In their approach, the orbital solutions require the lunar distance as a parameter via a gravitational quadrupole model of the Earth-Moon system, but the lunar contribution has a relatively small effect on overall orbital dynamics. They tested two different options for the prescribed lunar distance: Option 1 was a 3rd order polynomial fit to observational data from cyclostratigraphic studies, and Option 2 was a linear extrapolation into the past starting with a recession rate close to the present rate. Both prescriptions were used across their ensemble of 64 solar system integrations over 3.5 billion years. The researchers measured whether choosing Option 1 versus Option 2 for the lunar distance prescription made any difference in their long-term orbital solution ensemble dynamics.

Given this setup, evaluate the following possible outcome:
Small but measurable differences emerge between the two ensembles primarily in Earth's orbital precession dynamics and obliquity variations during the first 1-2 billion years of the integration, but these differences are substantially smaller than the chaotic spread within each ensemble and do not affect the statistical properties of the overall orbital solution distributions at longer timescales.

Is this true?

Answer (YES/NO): NO